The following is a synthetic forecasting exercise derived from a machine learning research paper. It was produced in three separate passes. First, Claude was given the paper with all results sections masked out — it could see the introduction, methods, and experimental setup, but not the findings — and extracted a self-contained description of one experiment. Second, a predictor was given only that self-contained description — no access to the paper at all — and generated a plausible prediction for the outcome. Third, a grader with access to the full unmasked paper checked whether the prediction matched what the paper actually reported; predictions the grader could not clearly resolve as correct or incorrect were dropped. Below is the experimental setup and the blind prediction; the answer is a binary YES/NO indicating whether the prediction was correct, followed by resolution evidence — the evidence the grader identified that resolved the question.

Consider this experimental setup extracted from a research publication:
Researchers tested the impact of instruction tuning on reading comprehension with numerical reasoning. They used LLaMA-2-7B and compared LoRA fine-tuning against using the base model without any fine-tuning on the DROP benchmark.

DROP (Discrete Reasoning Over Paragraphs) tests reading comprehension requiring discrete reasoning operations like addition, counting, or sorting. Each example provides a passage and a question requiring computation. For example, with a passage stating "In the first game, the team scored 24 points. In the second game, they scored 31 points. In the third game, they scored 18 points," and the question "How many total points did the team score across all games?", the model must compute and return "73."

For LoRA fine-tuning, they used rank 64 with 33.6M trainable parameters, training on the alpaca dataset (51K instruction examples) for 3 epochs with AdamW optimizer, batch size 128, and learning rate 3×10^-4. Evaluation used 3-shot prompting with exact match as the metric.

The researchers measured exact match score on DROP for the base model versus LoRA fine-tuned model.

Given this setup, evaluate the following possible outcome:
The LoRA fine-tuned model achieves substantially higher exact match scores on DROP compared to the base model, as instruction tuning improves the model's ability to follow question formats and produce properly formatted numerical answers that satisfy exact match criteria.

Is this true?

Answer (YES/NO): NO